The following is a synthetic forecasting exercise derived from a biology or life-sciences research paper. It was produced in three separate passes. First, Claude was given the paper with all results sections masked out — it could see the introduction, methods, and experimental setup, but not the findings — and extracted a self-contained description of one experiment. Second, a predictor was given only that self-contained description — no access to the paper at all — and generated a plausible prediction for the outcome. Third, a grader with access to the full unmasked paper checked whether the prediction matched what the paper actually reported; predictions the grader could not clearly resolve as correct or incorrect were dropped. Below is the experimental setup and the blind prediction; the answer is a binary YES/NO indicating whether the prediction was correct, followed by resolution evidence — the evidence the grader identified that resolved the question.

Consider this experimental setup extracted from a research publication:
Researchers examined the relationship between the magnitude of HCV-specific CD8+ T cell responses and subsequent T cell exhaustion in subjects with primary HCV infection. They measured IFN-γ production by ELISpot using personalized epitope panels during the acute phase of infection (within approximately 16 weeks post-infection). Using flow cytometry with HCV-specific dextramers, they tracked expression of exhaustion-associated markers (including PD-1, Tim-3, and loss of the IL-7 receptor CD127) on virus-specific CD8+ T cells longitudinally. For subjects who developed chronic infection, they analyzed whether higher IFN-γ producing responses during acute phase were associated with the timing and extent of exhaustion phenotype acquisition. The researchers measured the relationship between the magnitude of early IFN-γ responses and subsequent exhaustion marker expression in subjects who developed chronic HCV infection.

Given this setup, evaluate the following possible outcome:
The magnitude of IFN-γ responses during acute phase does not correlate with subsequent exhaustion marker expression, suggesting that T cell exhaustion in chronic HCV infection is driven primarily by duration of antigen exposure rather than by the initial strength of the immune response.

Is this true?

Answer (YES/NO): NO